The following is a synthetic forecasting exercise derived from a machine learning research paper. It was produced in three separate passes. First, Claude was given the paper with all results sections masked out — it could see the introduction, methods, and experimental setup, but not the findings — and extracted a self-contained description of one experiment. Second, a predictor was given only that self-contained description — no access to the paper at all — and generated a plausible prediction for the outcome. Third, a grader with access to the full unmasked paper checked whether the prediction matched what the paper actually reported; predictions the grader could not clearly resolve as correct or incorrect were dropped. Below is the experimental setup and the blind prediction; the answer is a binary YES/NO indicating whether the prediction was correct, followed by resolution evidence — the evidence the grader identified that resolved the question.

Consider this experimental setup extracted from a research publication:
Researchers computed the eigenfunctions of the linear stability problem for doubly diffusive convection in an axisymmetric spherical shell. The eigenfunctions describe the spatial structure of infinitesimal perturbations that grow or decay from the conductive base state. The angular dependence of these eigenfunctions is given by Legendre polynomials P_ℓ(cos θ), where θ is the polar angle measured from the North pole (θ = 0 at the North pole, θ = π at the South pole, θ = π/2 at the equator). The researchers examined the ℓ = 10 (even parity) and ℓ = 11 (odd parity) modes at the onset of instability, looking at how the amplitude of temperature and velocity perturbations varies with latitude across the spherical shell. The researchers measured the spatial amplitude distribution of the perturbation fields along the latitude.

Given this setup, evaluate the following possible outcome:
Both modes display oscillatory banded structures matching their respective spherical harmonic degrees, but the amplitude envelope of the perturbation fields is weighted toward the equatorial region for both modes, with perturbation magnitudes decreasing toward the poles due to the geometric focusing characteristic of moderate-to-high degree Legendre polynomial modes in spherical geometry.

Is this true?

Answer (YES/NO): NO